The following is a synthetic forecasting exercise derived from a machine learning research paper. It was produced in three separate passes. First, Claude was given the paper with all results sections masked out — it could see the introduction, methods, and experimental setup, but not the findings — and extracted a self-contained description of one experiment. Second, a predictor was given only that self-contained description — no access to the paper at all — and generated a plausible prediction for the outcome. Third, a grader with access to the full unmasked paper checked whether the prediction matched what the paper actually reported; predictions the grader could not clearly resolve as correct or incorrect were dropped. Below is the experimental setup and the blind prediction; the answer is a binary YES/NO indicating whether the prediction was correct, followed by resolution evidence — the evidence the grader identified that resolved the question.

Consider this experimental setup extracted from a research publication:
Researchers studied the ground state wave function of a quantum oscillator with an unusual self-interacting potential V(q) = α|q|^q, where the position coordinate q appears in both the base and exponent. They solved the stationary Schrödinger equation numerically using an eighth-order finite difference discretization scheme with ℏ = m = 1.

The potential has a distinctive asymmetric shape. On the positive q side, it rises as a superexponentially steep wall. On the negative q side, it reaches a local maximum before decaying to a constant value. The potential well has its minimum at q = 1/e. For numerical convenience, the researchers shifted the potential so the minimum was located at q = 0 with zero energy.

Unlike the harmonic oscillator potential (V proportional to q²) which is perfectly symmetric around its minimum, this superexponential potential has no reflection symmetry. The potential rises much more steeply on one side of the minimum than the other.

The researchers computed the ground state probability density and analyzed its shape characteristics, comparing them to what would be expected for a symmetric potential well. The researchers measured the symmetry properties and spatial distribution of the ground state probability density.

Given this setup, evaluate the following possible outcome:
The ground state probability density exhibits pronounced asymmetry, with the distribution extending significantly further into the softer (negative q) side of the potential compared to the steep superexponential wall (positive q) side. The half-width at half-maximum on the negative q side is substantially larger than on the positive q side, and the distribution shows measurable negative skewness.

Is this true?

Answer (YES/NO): NO